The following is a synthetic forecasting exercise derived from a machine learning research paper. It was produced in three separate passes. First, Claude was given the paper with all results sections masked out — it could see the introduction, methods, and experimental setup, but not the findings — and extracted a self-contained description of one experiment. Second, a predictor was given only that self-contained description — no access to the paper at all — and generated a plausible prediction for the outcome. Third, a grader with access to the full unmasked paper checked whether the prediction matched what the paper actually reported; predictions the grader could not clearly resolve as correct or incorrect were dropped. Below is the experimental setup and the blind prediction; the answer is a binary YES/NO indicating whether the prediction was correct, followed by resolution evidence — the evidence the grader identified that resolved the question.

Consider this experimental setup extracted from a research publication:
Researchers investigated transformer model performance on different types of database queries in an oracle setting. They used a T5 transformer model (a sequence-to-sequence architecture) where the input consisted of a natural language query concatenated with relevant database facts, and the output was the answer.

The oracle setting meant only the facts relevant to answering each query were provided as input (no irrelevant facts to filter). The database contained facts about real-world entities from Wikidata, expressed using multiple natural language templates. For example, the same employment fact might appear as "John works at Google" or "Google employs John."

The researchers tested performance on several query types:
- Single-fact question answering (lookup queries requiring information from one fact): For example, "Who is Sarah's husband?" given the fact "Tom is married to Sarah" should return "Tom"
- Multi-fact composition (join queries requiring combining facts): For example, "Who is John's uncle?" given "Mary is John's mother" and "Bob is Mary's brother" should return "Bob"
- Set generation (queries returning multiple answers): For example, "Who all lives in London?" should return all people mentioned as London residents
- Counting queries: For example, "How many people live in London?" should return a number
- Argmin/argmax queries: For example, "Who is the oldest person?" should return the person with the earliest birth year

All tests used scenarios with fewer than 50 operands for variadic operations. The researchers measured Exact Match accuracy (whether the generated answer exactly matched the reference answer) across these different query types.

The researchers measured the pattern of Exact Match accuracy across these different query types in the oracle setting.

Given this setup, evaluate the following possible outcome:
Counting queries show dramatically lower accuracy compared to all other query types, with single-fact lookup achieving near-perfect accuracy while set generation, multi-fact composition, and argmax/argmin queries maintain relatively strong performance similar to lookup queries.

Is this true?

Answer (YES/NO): NO